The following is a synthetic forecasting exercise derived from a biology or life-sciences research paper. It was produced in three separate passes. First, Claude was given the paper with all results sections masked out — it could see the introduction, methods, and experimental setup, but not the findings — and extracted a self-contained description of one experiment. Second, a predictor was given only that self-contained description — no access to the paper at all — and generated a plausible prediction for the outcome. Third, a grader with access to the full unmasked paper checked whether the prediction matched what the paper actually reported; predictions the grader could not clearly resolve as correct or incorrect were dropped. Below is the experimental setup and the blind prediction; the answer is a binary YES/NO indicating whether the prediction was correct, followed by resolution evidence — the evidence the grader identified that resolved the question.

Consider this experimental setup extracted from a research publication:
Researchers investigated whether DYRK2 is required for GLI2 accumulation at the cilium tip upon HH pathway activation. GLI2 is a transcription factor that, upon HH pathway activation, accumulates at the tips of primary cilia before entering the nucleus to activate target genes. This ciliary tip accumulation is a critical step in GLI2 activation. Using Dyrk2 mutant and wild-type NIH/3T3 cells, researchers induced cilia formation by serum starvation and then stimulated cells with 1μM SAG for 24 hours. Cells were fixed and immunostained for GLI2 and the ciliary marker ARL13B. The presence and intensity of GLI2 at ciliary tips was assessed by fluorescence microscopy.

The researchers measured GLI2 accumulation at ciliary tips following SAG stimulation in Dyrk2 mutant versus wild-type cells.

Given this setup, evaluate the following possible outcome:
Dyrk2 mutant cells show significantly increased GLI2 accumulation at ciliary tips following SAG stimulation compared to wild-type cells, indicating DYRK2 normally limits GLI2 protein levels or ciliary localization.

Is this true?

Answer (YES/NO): NO